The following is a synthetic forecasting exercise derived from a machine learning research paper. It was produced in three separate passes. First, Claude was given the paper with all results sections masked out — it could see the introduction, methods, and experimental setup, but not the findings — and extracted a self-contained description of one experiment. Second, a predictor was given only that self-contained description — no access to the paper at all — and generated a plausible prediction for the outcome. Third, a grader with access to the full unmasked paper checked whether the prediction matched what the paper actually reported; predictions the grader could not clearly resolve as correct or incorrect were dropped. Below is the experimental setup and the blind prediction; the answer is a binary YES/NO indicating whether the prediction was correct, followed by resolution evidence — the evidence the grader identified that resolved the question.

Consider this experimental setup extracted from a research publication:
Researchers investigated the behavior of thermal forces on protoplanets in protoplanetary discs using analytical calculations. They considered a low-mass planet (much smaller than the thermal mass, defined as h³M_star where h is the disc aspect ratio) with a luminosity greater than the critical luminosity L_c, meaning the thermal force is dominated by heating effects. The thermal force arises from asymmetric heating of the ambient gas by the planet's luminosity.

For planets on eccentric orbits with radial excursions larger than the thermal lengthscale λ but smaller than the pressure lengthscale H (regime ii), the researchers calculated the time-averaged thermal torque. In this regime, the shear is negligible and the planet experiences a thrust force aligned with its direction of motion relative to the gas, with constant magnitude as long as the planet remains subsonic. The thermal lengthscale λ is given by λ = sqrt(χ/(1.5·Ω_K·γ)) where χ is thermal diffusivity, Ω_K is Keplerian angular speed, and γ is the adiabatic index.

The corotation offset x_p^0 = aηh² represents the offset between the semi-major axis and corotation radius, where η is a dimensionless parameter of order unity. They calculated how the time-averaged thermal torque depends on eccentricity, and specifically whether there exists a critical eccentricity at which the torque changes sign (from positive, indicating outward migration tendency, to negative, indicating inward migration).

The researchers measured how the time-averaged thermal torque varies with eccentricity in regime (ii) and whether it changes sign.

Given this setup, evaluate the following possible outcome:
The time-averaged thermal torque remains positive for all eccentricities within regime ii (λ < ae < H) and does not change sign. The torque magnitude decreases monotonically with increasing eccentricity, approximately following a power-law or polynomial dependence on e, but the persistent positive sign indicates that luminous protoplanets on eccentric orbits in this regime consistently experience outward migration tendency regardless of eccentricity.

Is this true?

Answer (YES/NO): NO